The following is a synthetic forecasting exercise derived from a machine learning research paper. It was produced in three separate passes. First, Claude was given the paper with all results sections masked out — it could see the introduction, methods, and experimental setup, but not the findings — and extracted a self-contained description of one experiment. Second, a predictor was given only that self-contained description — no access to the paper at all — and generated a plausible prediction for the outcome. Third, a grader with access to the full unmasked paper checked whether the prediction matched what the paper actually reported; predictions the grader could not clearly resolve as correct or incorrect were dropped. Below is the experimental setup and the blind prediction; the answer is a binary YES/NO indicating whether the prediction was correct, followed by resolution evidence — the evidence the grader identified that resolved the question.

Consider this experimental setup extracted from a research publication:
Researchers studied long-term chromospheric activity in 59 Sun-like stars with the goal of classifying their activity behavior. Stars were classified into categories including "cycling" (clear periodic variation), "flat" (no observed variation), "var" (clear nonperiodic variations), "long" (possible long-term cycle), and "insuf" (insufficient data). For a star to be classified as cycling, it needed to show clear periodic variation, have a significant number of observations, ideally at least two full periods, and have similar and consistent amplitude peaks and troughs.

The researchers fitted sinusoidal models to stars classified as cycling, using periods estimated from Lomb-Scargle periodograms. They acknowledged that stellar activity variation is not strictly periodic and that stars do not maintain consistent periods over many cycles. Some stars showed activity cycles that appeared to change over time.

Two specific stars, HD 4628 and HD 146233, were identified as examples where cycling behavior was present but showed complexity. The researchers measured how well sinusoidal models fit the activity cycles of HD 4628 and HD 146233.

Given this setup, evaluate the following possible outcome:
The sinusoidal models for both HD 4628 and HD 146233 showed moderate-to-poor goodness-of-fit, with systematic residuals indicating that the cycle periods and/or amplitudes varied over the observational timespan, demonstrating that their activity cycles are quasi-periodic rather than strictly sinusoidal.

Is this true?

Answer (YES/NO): NO